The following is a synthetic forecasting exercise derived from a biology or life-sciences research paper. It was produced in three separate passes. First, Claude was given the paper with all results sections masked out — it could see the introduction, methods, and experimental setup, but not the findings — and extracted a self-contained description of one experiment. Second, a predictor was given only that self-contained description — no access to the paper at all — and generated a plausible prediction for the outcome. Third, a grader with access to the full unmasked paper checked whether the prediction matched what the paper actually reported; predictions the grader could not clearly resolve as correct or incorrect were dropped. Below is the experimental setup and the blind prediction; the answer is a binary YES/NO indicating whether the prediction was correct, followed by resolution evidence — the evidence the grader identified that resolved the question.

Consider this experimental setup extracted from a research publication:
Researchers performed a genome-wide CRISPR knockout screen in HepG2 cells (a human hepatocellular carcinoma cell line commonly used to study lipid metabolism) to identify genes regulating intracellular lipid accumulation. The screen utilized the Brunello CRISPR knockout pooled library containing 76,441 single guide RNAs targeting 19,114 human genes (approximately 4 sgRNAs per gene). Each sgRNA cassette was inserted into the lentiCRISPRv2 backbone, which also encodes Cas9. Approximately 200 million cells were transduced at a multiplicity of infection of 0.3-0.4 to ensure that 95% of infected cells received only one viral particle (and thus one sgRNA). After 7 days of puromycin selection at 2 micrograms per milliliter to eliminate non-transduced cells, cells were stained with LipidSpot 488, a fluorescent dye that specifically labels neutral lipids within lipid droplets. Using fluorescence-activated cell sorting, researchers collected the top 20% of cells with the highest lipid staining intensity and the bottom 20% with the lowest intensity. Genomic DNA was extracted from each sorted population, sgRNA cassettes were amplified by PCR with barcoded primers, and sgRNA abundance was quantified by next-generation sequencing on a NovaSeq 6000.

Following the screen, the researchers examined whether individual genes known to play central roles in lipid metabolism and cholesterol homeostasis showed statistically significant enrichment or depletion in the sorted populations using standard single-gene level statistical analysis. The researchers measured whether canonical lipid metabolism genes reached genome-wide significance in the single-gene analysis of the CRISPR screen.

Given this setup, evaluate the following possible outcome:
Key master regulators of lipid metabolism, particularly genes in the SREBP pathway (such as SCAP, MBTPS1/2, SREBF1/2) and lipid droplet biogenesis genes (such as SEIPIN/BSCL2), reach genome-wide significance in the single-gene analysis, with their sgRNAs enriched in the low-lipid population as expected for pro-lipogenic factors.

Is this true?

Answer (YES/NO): NO